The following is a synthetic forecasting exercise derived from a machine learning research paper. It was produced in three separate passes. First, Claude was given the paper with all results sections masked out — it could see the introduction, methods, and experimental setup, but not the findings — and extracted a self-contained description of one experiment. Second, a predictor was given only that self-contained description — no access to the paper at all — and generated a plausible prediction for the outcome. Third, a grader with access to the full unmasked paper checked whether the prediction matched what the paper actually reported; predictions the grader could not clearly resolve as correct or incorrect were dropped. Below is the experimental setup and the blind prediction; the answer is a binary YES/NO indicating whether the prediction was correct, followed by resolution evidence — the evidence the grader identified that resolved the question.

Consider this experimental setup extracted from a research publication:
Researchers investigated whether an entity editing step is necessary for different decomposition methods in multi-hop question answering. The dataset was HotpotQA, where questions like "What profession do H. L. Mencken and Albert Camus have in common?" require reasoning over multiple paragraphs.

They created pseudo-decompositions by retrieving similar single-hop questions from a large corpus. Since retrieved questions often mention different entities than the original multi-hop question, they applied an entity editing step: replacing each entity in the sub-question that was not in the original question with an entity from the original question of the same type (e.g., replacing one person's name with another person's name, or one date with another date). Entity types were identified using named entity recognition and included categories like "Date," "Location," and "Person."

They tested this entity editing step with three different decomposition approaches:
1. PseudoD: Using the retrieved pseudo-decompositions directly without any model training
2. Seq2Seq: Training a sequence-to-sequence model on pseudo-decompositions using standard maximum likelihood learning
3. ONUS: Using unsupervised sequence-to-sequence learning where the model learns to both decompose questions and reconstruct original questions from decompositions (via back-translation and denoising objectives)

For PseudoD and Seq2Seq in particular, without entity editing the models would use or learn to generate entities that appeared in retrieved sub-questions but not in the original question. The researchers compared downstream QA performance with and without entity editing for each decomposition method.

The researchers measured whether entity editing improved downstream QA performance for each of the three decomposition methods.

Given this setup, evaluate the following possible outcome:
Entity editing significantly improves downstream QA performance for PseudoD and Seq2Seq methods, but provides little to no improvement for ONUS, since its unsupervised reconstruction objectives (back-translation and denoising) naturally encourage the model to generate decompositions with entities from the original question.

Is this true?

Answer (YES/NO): YES